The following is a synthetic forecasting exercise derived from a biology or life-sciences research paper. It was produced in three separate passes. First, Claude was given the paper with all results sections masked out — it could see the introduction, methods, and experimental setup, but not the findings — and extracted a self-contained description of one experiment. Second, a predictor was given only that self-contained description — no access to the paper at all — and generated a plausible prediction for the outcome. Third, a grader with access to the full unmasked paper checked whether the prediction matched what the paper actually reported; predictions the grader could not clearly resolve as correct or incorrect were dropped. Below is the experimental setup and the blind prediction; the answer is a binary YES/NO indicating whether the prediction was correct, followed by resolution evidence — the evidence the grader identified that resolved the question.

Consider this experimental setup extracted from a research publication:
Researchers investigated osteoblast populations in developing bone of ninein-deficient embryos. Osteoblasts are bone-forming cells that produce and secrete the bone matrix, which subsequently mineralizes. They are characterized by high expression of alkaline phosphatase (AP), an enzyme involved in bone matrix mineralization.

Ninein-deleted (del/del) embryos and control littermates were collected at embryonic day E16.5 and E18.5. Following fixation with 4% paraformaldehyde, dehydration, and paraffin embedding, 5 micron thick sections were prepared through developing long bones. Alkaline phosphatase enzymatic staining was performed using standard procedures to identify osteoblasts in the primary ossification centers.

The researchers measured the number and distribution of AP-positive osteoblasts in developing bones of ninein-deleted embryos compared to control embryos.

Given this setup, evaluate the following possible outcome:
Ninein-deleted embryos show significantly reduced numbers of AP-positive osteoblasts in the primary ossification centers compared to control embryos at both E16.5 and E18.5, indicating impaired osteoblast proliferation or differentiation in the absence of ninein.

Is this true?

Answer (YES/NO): NO